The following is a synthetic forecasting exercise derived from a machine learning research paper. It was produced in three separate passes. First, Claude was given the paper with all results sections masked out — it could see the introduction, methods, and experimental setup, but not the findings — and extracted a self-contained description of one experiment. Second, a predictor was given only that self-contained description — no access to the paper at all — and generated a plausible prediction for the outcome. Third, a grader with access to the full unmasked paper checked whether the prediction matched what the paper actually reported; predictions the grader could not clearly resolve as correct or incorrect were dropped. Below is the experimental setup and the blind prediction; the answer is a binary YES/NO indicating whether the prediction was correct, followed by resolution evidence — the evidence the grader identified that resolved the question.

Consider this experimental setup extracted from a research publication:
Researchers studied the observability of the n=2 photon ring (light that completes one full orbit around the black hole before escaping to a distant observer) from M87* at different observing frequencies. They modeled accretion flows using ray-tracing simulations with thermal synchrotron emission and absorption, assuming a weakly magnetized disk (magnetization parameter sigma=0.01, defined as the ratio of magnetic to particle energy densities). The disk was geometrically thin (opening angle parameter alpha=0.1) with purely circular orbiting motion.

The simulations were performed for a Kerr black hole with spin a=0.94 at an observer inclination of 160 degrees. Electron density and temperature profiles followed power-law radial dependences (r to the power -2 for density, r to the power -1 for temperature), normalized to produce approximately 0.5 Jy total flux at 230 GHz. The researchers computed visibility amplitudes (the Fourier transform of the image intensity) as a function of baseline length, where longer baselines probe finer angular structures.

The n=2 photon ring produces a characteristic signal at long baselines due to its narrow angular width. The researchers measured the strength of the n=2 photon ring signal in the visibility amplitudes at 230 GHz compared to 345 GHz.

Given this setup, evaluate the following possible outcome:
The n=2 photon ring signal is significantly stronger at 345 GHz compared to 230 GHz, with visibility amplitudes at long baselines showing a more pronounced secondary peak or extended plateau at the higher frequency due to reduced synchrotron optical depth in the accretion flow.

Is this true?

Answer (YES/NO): YES